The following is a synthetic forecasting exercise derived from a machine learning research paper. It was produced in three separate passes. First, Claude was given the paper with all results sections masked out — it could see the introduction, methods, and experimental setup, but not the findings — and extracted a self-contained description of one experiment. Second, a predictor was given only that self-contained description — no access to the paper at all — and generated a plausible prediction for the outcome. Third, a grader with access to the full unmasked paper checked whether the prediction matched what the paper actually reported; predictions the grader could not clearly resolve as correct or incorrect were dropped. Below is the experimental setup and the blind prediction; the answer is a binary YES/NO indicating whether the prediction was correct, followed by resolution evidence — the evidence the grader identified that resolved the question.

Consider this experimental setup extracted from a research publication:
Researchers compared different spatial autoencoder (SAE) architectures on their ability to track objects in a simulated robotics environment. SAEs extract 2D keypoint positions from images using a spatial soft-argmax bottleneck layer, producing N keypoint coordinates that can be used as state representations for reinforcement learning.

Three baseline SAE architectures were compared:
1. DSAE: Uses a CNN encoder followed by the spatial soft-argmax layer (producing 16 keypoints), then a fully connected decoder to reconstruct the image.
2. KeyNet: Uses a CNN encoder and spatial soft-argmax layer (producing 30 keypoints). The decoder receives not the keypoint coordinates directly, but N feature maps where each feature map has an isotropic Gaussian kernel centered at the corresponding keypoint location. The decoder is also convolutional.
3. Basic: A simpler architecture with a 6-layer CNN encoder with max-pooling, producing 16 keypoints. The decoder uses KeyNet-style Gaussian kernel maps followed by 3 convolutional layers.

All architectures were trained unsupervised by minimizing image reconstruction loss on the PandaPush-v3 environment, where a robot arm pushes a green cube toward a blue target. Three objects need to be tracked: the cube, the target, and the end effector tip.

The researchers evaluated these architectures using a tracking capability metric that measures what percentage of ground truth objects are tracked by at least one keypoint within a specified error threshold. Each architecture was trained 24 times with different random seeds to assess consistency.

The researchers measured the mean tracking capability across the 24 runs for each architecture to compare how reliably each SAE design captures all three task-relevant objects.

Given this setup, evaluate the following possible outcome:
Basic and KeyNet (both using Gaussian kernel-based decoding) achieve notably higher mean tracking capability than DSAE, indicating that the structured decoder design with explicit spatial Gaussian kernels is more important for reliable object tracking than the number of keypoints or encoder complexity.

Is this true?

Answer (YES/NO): NO